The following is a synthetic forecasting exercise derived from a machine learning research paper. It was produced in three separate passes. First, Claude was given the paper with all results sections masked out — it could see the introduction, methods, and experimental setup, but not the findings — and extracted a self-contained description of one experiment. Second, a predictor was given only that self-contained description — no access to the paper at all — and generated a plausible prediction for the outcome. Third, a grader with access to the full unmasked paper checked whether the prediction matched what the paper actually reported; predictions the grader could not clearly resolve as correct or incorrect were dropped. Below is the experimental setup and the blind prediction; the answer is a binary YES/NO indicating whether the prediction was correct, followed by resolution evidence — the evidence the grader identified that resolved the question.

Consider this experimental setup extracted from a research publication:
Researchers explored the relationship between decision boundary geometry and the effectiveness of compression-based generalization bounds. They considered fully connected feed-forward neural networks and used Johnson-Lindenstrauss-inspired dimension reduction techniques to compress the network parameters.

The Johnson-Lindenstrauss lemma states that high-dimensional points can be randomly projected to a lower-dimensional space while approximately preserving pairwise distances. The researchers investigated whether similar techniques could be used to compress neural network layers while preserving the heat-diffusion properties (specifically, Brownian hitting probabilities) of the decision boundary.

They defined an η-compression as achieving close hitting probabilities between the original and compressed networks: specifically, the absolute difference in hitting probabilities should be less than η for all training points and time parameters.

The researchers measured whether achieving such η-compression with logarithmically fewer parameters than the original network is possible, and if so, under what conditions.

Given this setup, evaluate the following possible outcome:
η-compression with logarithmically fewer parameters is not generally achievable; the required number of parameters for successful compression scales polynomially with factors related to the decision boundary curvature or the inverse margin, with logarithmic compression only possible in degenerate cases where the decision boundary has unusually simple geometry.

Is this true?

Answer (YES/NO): NO